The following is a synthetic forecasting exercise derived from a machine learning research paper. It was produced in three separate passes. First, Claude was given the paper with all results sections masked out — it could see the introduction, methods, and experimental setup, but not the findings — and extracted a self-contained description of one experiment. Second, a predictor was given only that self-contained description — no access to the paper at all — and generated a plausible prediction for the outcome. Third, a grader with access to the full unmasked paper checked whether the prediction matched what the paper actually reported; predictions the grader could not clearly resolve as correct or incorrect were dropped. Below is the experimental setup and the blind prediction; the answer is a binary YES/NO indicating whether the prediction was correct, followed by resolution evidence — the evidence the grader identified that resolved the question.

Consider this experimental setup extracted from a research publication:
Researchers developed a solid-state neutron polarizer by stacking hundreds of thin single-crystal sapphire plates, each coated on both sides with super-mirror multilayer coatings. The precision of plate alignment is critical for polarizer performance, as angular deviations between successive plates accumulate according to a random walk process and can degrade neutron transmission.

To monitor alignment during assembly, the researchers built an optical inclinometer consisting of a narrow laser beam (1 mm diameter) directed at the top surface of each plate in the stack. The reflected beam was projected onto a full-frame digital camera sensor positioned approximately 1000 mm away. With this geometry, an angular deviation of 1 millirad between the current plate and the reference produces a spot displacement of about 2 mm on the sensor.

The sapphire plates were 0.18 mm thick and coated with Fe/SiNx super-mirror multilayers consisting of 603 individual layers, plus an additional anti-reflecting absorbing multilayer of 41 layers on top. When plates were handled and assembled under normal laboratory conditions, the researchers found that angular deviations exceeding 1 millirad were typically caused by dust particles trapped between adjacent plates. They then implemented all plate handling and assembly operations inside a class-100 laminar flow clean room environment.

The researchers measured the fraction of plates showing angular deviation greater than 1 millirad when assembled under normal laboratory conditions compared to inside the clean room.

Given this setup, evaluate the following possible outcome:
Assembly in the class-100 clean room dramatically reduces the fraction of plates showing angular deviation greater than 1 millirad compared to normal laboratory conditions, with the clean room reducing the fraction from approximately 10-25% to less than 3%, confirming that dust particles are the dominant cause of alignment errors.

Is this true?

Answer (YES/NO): YES